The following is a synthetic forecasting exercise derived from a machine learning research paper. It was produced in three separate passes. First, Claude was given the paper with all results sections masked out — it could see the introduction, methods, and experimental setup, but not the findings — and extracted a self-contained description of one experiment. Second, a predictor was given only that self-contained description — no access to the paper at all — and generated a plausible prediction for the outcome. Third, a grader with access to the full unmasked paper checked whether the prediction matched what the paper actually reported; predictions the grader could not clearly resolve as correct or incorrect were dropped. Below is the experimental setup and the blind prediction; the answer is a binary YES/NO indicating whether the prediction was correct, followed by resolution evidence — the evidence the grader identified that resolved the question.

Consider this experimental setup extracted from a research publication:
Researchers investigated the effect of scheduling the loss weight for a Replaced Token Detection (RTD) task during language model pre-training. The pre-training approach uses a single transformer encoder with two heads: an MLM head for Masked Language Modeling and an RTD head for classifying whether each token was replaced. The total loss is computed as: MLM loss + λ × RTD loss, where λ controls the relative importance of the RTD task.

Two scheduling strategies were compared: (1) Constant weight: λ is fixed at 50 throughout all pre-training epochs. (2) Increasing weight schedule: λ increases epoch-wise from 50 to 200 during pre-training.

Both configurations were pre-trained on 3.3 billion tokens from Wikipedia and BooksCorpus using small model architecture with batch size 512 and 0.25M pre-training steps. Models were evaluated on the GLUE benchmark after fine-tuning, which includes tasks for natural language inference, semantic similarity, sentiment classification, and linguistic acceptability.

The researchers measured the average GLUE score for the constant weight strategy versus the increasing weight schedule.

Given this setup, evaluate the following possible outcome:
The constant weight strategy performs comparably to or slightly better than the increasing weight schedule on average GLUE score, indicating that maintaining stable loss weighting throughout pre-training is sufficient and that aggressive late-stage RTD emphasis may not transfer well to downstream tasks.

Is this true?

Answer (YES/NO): NO